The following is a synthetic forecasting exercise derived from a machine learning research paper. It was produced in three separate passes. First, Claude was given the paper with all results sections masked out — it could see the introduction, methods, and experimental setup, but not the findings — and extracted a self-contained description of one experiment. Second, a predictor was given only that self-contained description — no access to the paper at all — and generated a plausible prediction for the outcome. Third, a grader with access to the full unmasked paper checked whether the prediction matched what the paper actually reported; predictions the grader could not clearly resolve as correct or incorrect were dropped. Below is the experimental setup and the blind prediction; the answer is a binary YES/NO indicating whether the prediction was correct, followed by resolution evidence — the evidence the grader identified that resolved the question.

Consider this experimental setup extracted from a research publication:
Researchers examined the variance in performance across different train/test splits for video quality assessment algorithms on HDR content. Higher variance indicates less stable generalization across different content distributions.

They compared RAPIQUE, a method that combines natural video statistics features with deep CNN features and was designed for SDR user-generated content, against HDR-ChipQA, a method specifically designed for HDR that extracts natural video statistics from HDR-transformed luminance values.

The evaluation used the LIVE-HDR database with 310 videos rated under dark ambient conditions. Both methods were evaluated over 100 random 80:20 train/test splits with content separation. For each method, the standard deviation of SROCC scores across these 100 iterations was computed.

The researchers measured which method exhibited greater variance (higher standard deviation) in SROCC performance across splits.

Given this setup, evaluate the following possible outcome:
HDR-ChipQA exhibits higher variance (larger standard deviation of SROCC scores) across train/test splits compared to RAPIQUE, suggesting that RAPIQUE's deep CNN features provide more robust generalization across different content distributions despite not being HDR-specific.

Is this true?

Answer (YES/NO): NO